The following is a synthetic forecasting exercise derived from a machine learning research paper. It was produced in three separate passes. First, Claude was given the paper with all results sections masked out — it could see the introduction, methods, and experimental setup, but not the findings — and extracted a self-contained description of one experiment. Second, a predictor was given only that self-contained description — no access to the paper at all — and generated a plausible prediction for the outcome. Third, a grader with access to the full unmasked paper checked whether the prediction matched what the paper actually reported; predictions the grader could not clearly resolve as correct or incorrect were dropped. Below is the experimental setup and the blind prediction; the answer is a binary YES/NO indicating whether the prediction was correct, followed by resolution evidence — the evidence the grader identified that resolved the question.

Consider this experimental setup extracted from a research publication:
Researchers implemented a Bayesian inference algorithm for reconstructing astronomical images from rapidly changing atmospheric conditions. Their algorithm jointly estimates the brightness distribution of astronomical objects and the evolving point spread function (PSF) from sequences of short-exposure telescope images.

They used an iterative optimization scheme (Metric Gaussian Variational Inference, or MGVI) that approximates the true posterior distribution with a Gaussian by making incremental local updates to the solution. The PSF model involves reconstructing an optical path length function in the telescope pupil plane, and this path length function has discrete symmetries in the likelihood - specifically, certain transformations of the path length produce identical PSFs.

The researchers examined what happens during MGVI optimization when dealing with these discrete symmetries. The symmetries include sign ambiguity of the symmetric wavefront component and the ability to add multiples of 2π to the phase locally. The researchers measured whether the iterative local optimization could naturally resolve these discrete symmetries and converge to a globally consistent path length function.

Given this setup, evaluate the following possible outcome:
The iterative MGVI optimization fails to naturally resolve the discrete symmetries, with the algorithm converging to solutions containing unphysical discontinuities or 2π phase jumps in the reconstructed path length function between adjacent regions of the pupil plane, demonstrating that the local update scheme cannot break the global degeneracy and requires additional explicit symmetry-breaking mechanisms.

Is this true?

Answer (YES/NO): YES